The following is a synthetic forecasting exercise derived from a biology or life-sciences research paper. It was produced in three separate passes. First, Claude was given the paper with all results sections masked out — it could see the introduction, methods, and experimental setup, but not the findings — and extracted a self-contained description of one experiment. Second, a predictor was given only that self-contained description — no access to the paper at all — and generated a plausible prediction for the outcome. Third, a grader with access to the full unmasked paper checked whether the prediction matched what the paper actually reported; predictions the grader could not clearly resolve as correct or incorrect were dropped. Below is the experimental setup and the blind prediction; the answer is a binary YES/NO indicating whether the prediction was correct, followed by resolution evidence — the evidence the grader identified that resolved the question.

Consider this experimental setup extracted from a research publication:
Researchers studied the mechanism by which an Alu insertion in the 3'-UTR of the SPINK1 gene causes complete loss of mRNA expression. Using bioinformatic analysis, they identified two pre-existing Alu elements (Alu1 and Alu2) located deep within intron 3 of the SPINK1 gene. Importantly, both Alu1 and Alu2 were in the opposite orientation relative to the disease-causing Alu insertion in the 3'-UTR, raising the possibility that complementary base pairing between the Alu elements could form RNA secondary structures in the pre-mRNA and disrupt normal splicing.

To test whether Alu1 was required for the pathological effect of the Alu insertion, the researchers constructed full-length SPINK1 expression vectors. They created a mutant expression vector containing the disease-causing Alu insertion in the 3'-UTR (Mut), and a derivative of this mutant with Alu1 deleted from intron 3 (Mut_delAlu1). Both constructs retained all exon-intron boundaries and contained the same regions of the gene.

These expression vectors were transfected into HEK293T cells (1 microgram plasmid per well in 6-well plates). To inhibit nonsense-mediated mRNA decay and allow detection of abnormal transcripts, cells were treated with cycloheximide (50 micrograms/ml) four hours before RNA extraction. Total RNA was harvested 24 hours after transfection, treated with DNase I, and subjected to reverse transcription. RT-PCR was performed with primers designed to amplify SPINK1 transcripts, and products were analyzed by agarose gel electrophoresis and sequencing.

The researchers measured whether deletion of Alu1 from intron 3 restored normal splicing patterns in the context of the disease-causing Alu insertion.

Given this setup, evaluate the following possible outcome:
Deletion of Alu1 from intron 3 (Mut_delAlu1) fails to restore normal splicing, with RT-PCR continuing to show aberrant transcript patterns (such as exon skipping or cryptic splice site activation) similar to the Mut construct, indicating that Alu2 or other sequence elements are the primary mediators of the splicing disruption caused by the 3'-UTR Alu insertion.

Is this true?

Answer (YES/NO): NO